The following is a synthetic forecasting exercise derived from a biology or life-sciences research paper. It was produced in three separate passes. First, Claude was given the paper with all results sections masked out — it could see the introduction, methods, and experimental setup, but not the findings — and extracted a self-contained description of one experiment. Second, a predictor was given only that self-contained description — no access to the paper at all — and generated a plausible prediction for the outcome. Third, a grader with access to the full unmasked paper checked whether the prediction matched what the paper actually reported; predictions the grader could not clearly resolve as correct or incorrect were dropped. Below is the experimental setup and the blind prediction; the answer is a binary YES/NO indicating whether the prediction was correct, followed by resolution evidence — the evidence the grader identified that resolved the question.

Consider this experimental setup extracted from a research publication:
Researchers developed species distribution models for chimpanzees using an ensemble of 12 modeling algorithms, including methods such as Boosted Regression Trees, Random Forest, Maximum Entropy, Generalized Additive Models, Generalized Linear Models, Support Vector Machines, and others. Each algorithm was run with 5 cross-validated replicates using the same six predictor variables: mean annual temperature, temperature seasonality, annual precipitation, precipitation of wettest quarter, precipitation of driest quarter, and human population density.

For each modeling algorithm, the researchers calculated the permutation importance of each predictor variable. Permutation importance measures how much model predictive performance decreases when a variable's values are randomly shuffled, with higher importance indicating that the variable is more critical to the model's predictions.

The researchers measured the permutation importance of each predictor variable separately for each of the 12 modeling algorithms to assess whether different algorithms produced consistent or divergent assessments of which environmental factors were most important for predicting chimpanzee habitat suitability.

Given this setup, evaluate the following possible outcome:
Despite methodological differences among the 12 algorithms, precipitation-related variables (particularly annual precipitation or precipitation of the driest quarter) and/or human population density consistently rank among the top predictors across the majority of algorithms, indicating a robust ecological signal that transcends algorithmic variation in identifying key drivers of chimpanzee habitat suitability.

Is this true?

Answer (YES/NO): NO